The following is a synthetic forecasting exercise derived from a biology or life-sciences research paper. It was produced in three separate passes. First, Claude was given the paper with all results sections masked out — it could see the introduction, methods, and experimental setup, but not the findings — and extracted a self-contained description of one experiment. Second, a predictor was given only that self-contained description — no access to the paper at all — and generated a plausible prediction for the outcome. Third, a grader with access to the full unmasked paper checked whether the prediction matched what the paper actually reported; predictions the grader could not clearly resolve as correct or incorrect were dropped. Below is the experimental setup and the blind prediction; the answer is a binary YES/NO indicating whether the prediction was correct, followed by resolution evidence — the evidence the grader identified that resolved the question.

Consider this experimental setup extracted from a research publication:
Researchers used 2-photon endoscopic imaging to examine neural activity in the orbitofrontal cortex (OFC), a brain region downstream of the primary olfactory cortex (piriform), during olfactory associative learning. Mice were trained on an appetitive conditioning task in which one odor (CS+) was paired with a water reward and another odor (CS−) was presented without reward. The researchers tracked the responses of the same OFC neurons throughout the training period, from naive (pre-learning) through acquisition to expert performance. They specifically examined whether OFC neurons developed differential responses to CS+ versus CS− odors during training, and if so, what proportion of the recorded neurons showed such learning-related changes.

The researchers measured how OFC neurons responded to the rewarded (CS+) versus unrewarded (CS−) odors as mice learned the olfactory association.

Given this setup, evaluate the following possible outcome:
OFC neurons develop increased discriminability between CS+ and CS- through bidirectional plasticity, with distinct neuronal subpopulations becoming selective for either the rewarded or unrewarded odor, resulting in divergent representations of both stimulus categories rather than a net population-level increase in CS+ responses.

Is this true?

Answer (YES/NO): NO